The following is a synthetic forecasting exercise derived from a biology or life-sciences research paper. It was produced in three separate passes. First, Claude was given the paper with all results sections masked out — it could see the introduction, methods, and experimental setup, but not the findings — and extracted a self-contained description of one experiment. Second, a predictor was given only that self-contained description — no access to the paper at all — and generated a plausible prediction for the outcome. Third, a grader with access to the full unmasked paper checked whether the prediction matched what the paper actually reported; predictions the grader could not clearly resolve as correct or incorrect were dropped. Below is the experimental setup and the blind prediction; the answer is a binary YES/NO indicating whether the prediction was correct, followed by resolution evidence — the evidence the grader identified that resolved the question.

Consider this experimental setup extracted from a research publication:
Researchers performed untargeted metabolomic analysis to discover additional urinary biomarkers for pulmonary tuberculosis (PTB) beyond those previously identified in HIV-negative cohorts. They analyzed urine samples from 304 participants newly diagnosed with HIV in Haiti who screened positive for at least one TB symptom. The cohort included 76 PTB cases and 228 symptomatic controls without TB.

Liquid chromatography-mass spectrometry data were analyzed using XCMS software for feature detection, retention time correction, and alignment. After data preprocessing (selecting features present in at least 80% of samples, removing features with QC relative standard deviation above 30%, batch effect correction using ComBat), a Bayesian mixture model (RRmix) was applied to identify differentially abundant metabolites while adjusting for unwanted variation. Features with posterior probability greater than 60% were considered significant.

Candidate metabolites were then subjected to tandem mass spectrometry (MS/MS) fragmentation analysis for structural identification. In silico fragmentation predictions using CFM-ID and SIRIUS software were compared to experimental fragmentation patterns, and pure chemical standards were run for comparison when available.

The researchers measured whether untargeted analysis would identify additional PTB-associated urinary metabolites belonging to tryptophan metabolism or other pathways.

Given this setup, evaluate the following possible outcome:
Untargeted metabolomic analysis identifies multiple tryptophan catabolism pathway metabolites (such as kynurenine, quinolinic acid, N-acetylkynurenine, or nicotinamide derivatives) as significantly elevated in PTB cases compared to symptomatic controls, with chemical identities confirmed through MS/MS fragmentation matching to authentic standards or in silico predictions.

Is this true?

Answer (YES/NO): NO